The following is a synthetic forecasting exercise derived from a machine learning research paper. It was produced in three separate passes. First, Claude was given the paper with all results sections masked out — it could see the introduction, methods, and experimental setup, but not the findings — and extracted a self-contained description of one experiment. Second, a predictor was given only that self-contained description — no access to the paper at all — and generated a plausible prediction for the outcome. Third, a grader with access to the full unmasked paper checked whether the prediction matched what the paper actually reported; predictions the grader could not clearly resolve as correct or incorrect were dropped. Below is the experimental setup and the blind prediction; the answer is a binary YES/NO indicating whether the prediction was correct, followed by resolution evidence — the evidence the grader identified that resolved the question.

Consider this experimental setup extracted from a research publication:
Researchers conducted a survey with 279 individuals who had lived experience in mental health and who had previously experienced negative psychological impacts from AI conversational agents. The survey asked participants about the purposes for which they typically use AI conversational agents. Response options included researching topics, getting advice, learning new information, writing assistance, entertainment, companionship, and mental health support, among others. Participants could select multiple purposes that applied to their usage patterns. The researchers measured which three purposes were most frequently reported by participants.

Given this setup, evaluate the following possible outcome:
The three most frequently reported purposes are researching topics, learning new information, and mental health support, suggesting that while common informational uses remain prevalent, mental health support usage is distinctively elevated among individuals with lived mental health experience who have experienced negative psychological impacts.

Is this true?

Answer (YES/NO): NO